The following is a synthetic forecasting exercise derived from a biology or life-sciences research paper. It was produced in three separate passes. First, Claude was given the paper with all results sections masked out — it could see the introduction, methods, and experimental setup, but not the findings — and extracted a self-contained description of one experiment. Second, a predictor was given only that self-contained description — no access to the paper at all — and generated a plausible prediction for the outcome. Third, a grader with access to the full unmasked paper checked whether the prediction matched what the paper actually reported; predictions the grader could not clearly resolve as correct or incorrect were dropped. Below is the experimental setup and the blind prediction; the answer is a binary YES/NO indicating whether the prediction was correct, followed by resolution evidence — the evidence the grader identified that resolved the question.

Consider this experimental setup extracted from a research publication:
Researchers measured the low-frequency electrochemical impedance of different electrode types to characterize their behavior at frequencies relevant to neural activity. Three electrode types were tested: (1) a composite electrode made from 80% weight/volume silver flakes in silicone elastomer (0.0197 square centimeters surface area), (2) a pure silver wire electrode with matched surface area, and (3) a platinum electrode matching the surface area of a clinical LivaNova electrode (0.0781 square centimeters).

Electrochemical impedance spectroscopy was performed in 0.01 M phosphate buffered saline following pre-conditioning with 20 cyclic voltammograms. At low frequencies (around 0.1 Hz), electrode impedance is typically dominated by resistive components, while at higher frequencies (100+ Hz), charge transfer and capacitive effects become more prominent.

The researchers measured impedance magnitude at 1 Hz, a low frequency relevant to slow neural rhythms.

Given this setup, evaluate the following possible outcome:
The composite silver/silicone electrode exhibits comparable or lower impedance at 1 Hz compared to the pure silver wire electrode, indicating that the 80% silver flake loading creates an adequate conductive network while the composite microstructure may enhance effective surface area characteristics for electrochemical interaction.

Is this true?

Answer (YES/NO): YES